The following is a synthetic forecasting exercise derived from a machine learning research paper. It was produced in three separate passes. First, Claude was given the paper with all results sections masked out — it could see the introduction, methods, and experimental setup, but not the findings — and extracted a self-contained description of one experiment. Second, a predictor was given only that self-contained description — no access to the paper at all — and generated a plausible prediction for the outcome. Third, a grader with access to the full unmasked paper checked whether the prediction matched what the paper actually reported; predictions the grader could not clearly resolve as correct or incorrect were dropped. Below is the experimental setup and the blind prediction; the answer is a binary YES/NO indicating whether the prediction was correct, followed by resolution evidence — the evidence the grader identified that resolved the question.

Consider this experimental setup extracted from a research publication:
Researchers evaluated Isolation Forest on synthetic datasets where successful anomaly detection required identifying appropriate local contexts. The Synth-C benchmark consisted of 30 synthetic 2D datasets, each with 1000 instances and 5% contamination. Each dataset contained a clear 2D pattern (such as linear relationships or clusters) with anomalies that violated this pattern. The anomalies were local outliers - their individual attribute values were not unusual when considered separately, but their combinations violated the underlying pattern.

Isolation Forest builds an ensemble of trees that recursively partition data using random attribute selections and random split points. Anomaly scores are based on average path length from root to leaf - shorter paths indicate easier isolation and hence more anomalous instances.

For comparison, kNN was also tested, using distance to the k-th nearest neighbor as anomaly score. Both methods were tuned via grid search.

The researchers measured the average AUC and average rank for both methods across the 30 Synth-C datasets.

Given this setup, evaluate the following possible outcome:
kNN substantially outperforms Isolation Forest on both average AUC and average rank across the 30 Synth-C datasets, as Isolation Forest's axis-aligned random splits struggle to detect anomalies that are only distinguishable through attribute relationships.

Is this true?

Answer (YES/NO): NO